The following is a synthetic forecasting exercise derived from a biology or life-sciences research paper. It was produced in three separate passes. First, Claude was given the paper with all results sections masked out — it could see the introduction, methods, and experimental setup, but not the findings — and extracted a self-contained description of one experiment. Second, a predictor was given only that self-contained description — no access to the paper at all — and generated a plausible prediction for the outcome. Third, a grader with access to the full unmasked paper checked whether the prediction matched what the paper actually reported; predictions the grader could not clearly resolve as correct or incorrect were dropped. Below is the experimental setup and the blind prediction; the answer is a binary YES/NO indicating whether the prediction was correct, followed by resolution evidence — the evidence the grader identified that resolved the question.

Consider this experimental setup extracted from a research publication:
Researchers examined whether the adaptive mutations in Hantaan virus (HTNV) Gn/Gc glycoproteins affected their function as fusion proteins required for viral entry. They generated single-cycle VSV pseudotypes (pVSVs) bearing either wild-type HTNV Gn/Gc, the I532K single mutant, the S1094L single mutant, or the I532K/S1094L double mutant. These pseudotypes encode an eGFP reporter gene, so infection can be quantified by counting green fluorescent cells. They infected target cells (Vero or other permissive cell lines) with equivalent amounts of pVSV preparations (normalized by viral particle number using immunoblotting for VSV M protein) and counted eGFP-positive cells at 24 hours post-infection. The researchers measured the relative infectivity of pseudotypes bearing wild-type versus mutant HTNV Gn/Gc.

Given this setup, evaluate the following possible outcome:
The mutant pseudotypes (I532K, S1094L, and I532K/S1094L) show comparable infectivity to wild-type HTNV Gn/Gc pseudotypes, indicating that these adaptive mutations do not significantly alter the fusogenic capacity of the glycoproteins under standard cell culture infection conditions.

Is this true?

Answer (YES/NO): NO